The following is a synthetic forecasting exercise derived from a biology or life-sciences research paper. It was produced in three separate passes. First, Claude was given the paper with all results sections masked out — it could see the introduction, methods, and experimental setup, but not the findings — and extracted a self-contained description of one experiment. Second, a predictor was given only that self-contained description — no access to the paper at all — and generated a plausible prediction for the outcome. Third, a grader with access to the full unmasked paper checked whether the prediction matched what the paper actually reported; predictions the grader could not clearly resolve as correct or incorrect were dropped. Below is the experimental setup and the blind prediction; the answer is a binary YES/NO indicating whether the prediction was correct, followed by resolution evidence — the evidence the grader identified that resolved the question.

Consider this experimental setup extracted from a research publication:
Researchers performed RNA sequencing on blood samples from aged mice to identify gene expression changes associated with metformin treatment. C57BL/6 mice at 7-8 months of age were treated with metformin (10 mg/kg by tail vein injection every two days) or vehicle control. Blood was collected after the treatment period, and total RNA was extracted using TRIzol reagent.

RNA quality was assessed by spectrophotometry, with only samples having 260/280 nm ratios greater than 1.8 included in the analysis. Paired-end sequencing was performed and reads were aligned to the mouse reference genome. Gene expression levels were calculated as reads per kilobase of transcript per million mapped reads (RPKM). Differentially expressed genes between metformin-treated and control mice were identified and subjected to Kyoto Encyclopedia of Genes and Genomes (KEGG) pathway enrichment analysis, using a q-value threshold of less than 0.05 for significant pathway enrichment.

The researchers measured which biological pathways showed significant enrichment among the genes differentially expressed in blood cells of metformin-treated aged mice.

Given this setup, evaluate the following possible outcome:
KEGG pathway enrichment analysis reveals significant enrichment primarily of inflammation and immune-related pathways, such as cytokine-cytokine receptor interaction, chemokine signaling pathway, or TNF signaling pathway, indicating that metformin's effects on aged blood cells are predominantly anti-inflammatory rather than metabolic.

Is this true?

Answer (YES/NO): NO